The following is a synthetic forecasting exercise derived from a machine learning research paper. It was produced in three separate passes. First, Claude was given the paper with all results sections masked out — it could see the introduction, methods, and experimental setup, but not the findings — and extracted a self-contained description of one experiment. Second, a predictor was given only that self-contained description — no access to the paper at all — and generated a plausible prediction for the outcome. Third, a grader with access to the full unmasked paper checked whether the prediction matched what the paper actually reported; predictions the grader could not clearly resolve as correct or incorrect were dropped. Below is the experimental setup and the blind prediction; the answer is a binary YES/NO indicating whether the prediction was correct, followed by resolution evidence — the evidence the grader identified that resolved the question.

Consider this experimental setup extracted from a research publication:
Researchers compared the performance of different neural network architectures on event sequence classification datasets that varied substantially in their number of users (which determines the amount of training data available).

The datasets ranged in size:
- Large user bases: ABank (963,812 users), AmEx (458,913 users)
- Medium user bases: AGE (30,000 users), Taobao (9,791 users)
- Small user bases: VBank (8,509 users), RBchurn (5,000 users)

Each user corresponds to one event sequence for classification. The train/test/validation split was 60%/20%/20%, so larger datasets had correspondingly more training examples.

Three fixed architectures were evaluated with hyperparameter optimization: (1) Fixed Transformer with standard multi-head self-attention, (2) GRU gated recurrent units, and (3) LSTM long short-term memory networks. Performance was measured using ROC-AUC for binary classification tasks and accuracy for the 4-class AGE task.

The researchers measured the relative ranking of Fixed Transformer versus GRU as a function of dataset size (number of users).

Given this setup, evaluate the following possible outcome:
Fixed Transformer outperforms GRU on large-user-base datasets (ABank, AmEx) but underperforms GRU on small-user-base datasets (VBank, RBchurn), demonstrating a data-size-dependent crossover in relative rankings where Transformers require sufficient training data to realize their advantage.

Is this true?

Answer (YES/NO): YES